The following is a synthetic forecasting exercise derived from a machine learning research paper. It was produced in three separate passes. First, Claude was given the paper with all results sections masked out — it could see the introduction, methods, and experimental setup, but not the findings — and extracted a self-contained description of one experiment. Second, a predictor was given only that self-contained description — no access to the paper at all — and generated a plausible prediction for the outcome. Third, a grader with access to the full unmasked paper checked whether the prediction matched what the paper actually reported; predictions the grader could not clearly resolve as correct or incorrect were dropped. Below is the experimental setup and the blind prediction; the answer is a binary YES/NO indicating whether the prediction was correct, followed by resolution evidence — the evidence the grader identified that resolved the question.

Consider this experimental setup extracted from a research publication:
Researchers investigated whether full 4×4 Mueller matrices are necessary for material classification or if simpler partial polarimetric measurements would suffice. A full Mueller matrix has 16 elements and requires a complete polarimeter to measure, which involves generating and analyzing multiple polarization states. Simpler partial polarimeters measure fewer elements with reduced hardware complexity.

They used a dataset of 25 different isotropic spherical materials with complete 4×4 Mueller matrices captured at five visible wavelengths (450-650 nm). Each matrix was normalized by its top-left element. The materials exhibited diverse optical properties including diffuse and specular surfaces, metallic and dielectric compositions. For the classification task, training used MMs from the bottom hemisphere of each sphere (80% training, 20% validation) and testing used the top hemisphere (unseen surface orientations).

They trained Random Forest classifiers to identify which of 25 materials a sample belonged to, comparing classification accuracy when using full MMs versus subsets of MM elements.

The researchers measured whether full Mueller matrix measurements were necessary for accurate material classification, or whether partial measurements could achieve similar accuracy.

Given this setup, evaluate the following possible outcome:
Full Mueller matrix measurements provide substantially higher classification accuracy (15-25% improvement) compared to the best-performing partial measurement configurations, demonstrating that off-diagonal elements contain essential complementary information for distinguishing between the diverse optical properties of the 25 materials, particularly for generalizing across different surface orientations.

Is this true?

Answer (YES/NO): NO